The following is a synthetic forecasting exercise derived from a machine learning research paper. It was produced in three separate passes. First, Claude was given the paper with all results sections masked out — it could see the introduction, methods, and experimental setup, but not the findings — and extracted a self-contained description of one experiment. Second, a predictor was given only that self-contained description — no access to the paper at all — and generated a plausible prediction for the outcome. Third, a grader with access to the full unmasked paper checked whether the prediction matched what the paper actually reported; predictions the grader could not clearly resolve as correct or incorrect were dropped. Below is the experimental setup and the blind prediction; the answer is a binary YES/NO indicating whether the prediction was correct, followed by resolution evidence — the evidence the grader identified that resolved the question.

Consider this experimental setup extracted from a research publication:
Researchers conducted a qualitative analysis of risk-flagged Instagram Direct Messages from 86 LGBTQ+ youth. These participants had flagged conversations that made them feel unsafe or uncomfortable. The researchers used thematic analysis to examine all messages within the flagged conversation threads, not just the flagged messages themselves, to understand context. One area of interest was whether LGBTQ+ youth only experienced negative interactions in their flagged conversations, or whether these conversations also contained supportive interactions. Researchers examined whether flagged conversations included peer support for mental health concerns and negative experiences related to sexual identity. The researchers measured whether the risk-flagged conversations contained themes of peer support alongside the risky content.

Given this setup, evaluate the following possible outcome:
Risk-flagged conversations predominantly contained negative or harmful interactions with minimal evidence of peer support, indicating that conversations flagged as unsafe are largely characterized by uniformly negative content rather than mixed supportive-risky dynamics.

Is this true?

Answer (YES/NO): NO